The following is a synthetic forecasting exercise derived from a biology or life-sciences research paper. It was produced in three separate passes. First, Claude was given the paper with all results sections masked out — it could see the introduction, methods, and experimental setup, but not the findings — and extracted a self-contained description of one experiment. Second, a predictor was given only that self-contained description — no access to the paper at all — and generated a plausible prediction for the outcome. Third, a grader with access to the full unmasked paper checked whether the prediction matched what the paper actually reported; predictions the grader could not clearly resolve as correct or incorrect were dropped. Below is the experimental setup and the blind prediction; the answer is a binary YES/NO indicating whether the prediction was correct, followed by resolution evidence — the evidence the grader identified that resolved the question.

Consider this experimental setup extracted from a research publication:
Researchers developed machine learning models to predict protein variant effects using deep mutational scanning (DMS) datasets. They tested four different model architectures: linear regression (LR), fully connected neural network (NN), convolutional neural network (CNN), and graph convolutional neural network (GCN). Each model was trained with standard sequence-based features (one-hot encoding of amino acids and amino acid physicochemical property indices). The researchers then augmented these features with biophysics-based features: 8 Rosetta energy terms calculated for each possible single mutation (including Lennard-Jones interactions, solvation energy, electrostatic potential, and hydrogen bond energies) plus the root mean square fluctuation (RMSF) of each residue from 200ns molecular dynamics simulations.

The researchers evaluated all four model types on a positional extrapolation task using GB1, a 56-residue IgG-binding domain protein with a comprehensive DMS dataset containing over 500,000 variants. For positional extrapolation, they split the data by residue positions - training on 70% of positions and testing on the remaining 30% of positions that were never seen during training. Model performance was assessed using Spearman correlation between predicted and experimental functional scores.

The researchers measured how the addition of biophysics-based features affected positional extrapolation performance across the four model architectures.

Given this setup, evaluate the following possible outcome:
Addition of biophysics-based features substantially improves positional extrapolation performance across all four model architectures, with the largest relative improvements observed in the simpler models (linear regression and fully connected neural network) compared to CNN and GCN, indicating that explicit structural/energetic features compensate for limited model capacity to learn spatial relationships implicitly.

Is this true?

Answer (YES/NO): NO